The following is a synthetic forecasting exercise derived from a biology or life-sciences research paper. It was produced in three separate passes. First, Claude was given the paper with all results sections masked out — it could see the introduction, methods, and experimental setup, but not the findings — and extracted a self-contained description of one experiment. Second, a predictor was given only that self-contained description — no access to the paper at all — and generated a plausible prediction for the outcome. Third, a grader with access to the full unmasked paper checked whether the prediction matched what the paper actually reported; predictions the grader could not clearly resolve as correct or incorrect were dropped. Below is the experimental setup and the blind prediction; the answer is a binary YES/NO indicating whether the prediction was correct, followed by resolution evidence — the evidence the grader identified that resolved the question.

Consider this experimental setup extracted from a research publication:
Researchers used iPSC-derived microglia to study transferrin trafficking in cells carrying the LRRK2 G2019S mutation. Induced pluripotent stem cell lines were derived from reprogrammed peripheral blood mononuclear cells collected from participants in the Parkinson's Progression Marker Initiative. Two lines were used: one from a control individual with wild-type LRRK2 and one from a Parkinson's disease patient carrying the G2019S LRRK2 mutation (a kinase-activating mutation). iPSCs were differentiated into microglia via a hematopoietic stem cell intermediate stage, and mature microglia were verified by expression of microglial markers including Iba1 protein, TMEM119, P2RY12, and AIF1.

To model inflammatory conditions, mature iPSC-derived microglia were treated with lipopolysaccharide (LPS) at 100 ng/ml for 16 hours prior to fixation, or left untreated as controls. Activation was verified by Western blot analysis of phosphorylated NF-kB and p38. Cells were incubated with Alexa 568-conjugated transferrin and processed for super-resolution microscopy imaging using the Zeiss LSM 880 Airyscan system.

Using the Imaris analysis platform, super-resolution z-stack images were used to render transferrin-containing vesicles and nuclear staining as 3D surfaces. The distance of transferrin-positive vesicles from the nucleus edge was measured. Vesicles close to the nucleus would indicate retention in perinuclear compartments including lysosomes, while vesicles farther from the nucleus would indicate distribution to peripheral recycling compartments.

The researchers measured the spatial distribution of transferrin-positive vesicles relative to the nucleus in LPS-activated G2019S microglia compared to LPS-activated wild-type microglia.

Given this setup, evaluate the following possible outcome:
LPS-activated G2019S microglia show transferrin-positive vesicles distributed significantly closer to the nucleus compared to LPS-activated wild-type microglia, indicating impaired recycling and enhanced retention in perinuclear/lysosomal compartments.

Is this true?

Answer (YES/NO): YES